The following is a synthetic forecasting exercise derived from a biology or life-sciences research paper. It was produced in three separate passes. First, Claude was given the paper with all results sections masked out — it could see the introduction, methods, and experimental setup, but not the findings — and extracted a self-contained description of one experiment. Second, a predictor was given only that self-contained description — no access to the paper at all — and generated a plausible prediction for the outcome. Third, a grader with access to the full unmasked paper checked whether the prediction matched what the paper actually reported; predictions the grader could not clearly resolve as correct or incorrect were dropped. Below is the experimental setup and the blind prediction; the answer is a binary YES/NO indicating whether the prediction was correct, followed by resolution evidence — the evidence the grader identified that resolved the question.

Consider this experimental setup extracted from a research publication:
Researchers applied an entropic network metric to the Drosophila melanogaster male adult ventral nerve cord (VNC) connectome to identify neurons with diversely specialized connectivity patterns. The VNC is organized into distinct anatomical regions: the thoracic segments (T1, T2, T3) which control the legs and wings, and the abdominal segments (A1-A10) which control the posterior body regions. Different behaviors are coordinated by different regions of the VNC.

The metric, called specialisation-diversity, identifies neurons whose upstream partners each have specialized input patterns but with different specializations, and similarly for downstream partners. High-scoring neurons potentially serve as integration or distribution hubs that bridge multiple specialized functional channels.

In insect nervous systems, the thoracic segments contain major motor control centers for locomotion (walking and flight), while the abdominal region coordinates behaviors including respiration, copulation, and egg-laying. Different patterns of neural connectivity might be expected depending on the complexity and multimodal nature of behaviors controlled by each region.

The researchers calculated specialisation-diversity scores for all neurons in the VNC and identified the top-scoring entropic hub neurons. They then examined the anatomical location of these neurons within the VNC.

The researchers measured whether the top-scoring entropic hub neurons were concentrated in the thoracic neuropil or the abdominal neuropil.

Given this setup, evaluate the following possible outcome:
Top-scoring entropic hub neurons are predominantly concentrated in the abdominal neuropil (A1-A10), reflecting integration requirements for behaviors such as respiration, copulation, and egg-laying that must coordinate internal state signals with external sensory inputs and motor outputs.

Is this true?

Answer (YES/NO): YES